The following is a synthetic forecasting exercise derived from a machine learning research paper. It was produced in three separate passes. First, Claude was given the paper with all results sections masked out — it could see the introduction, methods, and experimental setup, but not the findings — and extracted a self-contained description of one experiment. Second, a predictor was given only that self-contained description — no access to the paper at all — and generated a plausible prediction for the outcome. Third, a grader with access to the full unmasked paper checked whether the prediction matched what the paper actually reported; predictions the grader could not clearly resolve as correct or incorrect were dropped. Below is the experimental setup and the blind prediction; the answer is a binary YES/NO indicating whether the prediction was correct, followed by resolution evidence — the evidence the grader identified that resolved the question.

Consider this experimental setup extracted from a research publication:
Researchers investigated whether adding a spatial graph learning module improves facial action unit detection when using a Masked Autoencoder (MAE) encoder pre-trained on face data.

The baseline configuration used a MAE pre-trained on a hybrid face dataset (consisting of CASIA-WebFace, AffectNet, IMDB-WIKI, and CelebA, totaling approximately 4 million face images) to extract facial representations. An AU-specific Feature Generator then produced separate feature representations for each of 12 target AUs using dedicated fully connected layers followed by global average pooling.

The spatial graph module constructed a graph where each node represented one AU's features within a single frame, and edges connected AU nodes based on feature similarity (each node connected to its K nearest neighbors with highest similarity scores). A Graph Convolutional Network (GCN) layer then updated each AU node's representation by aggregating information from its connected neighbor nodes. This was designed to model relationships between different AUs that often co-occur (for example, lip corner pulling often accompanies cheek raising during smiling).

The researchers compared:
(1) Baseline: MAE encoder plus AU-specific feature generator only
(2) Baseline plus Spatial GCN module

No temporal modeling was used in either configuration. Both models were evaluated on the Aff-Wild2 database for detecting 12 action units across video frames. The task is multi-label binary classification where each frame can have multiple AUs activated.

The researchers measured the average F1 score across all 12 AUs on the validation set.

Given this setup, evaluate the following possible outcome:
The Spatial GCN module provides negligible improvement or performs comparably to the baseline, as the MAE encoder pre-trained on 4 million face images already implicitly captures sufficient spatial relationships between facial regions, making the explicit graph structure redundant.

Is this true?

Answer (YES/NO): YES